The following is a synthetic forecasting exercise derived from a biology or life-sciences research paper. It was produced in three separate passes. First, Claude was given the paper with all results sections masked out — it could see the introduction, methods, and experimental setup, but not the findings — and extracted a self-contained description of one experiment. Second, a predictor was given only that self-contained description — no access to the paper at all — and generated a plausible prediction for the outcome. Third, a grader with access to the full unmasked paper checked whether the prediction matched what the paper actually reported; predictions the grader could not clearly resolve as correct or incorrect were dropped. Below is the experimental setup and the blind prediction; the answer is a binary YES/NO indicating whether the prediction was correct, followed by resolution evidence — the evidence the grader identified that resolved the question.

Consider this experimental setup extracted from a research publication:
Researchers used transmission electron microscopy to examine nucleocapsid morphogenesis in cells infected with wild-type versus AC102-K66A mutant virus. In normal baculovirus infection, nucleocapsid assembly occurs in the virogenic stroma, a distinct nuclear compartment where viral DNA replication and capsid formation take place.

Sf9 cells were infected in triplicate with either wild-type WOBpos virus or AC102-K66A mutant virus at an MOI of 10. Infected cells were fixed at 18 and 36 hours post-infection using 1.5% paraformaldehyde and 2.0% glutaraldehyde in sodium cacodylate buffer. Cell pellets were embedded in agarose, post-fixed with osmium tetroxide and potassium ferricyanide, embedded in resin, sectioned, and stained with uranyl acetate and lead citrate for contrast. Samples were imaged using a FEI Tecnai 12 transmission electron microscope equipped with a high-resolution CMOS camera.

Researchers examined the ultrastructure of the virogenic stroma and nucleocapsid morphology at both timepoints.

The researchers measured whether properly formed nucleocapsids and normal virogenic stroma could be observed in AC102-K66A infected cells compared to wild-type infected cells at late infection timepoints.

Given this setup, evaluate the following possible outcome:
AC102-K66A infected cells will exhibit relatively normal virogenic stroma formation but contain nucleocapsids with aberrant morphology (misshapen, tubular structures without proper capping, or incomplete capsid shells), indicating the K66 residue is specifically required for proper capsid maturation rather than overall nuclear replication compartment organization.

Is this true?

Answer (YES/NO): NO